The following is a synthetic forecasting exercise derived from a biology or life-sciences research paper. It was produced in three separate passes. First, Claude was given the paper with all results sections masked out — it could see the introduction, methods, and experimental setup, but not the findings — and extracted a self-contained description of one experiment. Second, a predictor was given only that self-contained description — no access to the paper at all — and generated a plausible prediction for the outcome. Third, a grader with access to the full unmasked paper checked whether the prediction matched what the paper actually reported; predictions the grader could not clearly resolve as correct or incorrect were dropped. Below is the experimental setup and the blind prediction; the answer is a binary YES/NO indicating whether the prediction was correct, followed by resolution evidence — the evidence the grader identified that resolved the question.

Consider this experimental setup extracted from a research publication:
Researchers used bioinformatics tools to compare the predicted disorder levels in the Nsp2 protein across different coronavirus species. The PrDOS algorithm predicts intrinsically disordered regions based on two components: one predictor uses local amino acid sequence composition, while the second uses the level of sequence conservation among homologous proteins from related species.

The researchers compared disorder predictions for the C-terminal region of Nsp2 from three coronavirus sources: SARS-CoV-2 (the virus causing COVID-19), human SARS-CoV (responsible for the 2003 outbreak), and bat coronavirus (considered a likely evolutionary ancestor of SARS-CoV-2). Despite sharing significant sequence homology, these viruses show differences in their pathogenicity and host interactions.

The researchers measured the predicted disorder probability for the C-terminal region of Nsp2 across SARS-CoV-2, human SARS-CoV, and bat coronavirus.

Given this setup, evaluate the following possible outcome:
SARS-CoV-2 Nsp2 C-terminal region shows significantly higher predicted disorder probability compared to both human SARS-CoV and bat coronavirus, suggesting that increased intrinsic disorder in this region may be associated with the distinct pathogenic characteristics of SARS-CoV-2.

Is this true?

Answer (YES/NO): YES